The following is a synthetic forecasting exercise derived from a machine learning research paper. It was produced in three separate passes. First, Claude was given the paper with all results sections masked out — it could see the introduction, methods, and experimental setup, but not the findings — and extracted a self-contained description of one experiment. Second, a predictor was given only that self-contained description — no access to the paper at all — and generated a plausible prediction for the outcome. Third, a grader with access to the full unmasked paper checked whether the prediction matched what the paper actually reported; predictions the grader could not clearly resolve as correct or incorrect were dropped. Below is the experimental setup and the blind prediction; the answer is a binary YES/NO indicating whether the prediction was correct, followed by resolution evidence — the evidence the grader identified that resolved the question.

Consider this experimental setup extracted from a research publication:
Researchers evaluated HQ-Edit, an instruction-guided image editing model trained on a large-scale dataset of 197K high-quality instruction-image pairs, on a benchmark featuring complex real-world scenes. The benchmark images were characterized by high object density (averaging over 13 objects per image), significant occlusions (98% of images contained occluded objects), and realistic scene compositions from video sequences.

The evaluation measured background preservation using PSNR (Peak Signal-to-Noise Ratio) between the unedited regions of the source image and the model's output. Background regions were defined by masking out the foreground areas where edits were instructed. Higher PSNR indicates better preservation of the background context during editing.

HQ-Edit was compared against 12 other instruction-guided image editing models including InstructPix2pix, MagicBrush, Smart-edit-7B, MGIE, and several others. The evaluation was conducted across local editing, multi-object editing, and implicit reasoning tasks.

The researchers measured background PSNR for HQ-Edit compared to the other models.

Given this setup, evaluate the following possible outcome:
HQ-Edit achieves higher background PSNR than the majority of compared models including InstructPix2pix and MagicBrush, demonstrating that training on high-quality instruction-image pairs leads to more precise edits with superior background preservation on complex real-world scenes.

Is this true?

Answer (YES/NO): NO